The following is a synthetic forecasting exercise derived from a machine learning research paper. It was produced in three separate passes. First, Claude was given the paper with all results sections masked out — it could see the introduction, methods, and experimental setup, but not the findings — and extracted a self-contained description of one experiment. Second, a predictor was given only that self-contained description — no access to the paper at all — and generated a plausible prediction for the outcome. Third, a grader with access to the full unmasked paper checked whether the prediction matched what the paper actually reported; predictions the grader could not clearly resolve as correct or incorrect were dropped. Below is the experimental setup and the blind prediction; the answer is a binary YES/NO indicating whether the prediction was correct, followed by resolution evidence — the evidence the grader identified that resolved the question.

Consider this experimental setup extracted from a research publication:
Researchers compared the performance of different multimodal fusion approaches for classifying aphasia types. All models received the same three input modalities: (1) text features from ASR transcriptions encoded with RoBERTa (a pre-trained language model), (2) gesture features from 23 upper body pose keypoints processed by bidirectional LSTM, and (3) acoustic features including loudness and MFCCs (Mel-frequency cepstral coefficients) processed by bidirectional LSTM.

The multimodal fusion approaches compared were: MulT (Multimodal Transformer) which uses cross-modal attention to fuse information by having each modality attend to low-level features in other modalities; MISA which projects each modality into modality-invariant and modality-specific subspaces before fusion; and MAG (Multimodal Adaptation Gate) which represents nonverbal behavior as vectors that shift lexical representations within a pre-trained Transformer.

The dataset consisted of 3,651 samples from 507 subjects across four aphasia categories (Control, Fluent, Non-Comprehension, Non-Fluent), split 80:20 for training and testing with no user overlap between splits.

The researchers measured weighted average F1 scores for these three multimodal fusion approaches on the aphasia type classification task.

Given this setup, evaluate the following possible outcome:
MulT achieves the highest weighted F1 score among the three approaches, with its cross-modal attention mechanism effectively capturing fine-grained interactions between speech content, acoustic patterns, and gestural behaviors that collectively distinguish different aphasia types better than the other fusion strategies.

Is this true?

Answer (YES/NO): NO